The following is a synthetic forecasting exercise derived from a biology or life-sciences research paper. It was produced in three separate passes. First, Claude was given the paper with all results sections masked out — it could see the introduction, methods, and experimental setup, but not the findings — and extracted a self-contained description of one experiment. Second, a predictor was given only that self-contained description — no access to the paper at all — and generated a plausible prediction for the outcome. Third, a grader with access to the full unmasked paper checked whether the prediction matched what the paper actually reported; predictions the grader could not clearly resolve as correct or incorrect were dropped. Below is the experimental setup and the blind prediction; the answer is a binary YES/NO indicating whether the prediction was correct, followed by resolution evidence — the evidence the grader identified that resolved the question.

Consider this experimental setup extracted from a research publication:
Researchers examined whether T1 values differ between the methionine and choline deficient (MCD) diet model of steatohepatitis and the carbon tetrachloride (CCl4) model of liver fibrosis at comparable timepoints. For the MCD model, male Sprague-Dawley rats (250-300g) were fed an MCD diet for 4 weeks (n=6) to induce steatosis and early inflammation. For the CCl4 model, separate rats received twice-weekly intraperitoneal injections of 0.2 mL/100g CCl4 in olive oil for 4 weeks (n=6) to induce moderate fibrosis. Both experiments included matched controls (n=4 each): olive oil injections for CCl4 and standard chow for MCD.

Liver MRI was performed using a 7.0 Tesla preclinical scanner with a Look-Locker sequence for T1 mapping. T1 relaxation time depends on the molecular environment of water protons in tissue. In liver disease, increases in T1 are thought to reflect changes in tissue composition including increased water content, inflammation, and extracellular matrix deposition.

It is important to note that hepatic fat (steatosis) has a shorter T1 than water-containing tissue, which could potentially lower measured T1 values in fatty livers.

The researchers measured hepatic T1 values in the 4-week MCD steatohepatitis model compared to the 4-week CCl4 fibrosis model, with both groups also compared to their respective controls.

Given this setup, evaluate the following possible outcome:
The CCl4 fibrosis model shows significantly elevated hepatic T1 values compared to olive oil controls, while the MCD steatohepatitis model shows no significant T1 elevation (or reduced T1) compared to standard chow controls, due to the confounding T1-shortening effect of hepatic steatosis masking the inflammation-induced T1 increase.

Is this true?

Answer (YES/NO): NO